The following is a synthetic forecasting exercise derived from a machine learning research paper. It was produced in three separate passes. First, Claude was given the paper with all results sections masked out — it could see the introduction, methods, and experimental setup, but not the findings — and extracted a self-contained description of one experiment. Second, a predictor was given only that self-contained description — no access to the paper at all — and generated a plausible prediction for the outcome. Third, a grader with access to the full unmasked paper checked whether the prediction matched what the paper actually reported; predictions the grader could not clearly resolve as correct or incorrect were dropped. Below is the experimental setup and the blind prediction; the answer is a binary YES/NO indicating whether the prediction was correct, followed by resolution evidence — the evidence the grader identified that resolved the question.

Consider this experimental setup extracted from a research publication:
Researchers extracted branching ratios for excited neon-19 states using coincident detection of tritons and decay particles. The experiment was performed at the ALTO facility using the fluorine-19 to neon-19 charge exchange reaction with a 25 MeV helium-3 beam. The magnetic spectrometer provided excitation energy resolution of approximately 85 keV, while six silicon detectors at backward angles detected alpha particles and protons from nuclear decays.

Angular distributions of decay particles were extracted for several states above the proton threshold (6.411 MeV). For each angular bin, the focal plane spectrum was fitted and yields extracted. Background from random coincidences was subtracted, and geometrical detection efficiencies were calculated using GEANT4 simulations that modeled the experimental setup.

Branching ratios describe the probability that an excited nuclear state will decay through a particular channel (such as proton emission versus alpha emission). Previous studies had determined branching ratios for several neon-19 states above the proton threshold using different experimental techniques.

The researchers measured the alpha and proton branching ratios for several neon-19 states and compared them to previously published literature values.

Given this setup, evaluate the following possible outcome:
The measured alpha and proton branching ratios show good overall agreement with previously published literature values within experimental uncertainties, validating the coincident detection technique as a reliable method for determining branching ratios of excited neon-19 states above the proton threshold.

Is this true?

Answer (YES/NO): YES